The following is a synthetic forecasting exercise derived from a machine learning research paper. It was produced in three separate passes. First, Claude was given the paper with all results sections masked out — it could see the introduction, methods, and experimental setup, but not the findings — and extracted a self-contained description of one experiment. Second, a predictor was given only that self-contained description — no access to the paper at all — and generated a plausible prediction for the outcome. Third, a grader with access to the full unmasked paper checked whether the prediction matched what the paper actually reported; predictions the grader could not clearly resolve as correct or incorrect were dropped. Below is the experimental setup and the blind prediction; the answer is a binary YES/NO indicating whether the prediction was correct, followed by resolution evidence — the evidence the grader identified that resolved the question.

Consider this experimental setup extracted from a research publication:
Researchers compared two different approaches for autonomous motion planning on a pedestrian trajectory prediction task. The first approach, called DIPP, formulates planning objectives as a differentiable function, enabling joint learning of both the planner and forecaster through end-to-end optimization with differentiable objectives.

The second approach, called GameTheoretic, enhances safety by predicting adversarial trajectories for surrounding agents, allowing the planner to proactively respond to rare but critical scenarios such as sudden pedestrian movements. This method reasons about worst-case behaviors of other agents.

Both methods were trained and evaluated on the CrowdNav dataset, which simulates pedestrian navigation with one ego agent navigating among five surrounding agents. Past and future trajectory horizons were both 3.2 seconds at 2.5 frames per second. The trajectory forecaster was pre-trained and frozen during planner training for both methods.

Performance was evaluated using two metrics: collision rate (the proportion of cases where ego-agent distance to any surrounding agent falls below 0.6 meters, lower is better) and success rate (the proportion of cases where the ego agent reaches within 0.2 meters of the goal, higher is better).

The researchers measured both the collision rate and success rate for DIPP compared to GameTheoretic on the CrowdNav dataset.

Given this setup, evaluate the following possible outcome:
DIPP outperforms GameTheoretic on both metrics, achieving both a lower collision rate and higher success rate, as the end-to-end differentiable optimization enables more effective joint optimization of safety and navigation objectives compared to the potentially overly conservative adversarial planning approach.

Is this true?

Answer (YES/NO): NO